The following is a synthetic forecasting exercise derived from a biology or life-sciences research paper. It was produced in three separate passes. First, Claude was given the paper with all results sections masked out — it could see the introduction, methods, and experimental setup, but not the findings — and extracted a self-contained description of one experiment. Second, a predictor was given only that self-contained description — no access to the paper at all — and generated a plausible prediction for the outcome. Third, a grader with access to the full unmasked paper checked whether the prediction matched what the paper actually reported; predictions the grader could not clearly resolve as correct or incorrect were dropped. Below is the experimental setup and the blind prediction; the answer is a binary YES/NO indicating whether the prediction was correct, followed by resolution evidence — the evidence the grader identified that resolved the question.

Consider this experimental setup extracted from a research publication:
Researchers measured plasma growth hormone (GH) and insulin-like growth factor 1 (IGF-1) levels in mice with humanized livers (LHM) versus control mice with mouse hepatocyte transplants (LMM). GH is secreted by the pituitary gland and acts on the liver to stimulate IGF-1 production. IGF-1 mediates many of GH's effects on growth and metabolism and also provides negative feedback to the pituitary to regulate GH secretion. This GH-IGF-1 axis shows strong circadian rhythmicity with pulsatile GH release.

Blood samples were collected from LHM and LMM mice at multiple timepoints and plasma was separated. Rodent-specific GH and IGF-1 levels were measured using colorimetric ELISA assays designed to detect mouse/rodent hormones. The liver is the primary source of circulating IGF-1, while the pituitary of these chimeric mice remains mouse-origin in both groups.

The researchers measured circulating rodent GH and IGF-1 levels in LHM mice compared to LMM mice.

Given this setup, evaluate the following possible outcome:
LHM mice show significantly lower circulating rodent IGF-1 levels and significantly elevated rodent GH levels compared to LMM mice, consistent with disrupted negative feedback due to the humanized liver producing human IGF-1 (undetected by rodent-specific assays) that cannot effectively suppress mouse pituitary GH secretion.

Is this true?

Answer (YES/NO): YES